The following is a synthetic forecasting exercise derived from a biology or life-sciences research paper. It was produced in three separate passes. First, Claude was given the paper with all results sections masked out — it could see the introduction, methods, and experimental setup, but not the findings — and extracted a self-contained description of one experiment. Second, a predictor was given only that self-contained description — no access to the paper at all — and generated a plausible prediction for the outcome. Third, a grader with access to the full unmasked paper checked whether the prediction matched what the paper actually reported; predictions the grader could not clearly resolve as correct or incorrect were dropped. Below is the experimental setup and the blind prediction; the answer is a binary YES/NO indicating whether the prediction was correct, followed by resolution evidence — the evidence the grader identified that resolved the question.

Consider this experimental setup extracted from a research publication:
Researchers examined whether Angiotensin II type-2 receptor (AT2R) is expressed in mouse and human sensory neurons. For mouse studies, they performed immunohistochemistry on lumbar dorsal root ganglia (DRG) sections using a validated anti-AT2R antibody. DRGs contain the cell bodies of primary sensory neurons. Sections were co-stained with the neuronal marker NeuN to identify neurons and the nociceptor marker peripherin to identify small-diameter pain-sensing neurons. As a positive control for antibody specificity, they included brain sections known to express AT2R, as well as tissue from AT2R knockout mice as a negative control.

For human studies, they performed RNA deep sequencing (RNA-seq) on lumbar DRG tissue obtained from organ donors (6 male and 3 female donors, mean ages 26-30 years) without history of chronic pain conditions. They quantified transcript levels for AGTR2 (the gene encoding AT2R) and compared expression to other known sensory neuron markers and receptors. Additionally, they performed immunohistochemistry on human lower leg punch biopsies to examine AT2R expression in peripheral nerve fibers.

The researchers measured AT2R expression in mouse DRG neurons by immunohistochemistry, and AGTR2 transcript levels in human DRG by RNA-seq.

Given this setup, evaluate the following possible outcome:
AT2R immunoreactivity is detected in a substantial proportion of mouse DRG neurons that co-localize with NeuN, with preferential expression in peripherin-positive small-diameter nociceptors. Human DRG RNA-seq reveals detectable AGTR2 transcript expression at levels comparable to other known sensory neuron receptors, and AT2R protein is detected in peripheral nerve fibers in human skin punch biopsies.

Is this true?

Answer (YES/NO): NO